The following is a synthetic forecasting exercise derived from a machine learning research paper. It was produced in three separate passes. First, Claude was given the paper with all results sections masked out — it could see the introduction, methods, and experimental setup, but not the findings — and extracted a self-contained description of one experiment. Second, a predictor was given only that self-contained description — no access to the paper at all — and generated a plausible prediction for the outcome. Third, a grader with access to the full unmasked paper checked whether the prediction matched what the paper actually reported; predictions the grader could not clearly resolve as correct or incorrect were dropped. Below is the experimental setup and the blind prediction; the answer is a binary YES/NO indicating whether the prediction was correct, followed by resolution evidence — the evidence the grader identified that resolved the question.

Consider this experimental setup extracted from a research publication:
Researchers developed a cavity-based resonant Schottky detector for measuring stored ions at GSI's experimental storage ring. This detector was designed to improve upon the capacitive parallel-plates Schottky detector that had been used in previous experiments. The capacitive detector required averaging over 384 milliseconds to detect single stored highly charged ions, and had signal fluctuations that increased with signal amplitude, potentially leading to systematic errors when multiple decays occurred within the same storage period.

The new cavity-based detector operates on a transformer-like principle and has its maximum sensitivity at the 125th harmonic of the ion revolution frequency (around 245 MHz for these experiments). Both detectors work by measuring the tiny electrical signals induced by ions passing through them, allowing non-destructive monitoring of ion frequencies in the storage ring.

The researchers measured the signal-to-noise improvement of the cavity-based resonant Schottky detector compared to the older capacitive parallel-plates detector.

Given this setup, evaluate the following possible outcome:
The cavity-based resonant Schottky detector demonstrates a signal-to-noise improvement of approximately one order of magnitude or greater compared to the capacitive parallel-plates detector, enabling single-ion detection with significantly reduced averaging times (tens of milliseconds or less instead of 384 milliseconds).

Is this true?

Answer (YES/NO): YES